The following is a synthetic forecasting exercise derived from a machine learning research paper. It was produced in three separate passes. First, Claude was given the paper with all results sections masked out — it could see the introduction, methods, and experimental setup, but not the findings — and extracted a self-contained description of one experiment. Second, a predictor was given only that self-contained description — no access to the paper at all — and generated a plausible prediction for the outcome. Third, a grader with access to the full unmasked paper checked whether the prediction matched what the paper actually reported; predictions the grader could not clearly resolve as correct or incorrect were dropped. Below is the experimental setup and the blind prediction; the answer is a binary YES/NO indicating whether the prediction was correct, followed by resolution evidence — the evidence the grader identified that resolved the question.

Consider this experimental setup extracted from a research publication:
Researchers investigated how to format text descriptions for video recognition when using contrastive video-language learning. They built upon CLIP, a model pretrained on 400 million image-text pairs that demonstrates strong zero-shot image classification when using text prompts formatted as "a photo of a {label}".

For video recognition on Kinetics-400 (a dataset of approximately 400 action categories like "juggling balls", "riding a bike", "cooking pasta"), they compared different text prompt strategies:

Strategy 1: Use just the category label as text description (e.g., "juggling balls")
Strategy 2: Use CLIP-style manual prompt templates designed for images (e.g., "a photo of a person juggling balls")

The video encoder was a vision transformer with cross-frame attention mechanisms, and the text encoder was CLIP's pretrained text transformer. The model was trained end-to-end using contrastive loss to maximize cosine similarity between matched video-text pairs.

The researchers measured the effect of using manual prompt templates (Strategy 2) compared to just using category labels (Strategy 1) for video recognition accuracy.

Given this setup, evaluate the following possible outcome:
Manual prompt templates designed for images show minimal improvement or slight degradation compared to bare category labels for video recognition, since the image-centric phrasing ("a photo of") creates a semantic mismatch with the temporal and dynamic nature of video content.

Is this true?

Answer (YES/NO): YES